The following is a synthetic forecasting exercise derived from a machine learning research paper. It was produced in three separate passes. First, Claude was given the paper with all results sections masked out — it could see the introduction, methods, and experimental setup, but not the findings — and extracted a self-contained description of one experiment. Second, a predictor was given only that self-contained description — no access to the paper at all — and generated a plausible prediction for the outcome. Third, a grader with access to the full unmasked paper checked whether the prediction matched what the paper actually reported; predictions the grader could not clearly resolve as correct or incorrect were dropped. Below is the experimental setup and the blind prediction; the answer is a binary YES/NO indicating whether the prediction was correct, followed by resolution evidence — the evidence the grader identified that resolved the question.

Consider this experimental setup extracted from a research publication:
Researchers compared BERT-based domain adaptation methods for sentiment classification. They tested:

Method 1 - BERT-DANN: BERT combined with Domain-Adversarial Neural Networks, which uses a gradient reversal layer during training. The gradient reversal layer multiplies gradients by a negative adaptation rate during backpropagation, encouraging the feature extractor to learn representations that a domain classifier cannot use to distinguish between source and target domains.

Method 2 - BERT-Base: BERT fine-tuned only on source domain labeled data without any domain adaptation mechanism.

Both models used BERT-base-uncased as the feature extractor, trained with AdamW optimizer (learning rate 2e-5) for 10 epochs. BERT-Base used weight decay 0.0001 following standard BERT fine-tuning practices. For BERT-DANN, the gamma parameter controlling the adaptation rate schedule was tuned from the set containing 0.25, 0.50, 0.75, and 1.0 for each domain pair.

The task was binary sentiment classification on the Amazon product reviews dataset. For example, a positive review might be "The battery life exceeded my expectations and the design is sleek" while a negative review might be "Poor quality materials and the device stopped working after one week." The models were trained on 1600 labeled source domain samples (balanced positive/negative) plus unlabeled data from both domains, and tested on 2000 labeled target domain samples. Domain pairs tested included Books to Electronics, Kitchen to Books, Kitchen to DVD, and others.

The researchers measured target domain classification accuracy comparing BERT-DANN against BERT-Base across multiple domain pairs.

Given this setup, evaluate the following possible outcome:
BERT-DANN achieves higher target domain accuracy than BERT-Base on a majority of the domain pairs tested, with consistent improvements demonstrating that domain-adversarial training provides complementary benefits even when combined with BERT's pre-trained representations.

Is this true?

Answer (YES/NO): NO